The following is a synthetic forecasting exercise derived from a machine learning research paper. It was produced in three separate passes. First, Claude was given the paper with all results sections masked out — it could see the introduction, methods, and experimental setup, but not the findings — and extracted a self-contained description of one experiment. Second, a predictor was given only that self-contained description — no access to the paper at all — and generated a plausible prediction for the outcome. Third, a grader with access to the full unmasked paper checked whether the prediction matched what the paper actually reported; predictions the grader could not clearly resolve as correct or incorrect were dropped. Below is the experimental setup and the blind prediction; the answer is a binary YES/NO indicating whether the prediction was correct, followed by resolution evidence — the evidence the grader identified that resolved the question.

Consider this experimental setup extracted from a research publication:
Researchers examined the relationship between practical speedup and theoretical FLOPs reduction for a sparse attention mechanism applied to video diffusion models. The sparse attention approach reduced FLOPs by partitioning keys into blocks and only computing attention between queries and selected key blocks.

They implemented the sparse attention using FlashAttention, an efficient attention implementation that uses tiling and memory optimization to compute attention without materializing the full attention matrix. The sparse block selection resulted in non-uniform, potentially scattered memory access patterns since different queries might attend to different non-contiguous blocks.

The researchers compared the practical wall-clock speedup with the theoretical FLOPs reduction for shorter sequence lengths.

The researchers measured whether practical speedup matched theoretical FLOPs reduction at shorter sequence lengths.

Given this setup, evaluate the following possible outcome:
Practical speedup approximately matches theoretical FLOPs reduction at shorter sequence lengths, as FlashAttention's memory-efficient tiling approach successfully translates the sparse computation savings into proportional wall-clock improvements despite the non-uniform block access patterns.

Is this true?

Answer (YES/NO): NO